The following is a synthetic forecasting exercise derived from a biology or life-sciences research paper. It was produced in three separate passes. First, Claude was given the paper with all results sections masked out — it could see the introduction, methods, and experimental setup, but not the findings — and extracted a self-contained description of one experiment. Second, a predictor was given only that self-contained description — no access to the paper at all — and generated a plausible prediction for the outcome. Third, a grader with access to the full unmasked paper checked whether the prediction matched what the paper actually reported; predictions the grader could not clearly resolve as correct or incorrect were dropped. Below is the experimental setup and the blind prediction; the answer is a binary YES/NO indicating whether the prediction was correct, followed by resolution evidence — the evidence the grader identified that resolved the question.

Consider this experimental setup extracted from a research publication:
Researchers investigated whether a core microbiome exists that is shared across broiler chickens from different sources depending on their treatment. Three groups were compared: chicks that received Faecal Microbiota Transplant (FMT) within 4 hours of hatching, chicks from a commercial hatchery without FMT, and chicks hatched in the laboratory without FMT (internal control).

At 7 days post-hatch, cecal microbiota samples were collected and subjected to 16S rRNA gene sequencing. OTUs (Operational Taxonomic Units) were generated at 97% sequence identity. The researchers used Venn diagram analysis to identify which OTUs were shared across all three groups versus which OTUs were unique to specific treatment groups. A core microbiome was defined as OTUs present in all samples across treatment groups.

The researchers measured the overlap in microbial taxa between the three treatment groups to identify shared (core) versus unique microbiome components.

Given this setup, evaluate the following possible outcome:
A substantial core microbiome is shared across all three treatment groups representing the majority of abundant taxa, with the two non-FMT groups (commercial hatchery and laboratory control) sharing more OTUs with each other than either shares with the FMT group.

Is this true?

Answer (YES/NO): YES